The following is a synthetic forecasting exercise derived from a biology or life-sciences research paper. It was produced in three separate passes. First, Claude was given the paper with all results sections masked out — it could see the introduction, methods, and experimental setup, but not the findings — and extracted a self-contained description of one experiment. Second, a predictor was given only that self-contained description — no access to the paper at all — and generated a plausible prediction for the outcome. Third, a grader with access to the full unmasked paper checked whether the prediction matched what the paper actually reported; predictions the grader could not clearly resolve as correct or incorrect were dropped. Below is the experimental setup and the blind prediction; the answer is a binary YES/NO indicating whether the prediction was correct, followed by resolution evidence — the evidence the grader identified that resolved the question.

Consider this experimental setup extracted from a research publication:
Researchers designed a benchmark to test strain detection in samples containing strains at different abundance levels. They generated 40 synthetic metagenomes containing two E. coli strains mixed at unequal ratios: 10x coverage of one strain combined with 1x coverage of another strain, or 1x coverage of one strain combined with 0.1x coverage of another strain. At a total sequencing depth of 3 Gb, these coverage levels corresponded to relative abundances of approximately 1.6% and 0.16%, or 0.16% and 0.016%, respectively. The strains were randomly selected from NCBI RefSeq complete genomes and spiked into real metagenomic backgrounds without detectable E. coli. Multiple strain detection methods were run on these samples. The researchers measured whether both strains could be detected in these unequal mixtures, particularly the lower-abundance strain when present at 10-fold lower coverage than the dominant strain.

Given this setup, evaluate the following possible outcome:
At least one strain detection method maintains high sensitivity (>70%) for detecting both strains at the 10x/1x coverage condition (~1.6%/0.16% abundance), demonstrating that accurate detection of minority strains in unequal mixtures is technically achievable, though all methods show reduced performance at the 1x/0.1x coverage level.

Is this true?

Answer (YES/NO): YES